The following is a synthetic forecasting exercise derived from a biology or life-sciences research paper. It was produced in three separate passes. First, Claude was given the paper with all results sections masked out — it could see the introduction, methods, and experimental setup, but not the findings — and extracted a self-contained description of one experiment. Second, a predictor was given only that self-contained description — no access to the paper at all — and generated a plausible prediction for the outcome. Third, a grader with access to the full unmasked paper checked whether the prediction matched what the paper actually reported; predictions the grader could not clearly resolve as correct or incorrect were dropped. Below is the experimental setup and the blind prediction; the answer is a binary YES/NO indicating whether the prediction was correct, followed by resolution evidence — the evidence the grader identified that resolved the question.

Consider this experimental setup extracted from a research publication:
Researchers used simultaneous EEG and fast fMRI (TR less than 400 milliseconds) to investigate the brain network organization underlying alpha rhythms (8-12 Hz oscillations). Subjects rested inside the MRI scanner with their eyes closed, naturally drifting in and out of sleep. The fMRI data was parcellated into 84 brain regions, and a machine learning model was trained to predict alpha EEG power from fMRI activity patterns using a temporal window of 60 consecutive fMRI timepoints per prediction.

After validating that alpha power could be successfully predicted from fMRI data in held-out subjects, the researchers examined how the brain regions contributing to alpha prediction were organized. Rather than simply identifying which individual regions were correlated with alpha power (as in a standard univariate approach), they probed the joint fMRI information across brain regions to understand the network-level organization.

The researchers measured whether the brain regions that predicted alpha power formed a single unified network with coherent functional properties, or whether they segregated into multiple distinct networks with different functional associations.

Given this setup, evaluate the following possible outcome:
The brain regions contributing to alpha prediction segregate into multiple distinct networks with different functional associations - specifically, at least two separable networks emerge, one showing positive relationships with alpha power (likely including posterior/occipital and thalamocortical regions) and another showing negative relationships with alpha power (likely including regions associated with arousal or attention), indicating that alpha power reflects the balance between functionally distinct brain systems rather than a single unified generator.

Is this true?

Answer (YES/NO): NO